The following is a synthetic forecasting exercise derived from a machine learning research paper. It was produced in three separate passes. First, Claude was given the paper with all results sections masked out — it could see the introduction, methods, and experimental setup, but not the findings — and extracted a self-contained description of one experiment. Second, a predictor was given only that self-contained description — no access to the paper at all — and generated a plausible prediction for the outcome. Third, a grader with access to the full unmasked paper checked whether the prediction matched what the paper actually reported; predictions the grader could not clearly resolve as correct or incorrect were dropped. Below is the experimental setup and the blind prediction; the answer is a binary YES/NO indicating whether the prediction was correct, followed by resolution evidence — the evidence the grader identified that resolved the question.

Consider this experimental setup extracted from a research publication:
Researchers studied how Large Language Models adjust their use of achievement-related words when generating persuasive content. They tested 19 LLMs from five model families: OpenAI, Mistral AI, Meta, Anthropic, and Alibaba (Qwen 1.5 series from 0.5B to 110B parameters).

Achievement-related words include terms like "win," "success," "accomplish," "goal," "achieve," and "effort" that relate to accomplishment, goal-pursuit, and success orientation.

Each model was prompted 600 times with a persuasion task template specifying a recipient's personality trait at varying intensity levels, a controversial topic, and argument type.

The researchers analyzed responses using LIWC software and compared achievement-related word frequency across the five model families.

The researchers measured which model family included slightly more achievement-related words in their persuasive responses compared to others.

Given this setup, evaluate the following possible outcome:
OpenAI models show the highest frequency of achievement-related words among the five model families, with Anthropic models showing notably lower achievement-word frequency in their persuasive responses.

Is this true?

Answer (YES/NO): NO